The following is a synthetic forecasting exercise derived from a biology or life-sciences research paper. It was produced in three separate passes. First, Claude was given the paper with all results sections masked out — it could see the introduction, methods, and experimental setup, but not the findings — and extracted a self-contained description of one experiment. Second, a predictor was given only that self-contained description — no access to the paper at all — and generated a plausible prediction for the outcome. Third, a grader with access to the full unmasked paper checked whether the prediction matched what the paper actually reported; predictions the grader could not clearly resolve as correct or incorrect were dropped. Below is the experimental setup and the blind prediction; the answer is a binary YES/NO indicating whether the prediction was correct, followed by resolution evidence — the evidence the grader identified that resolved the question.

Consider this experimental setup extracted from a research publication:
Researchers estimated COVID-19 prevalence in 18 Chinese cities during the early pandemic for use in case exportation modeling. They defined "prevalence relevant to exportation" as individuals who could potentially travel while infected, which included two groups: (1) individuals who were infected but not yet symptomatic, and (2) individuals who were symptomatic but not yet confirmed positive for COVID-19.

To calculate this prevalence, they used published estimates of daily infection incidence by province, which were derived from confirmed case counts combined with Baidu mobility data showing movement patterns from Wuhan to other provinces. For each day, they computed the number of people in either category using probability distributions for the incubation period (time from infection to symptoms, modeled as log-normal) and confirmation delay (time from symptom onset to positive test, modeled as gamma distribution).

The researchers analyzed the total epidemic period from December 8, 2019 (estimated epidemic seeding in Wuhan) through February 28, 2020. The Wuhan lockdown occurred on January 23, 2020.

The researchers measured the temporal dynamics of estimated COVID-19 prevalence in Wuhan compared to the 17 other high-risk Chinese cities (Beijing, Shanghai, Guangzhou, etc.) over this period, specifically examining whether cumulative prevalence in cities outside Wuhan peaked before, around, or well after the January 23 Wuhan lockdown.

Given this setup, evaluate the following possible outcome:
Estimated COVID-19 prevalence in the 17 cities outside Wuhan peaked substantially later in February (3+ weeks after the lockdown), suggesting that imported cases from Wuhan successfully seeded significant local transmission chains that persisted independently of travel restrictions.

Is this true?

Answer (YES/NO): NO